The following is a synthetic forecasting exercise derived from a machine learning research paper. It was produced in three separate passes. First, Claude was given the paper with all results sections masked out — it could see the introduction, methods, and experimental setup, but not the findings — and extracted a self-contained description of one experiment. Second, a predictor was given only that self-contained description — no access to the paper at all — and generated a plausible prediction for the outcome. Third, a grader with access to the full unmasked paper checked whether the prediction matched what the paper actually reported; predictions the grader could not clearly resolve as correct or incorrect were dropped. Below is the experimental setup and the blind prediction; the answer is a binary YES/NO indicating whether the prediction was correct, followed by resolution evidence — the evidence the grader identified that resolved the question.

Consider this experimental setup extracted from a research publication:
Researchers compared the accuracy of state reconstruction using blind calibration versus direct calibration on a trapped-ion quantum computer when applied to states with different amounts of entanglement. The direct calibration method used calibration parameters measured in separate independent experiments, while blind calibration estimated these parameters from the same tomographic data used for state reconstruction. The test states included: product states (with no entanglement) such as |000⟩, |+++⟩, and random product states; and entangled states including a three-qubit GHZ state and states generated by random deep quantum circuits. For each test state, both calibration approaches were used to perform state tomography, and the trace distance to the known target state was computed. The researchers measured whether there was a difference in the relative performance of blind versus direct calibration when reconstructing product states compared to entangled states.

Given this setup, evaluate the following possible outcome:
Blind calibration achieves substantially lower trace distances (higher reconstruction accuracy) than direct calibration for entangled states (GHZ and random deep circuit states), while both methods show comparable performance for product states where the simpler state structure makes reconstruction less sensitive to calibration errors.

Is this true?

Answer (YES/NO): NO